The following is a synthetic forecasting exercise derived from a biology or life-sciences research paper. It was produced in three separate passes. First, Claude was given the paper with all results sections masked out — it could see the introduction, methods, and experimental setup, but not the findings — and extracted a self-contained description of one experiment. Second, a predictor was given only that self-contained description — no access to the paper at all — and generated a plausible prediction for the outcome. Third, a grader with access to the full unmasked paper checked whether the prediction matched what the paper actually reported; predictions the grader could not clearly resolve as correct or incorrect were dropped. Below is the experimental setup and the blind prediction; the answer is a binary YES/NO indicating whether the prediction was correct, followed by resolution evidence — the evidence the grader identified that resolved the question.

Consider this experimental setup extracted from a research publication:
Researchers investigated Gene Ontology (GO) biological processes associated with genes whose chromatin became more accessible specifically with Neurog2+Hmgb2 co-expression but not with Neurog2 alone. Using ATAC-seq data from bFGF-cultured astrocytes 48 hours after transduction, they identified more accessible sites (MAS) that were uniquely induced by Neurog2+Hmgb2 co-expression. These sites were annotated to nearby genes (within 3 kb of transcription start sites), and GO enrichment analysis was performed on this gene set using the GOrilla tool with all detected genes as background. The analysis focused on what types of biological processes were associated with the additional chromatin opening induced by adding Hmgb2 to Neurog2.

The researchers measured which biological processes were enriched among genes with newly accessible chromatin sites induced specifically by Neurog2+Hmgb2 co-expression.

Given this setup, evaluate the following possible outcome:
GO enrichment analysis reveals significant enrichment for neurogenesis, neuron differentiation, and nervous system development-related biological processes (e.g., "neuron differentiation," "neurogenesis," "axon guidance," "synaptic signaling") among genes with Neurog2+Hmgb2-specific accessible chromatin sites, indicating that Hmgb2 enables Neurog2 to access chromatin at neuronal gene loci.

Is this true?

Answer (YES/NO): YES